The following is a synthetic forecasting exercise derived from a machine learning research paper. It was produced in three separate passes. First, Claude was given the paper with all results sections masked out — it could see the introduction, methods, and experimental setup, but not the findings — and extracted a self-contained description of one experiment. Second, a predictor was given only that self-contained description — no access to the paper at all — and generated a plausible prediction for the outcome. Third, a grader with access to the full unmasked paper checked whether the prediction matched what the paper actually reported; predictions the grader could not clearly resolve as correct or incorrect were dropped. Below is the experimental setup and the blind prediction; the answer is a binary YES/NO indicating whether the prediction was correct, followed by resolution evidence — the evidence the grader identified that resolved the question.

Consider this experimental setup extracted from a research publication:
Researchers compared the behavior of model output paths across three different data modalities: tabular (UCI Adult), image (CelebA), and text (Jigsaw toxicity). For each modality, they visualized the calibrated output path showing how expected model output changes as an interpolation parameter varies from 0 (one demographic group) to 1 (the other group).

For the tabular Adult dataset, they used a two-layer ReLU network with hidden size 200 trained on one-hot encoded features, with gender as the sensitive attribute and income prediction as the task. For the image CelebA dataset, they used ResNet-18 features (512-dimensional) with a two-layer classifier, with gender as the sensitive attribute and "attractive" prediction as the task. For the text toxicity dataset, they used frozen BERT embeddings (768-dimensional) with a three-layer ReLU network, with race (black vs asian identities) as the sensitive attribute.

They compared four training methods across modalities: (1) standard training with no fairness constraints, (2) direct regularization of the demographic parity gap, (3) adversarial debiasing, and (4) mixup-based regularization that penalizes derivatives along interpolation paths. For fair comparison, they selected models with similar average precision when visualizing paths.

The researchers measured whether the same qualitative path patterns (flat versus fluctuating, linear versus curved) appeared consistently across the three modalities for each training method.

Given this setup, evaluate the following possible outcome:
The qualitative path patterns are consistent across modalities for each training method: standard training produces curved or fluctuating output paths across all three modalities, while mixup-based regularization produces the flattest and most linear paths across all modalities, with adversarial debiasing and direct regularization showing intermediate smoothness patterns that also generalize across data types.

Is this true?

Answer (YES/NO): NO